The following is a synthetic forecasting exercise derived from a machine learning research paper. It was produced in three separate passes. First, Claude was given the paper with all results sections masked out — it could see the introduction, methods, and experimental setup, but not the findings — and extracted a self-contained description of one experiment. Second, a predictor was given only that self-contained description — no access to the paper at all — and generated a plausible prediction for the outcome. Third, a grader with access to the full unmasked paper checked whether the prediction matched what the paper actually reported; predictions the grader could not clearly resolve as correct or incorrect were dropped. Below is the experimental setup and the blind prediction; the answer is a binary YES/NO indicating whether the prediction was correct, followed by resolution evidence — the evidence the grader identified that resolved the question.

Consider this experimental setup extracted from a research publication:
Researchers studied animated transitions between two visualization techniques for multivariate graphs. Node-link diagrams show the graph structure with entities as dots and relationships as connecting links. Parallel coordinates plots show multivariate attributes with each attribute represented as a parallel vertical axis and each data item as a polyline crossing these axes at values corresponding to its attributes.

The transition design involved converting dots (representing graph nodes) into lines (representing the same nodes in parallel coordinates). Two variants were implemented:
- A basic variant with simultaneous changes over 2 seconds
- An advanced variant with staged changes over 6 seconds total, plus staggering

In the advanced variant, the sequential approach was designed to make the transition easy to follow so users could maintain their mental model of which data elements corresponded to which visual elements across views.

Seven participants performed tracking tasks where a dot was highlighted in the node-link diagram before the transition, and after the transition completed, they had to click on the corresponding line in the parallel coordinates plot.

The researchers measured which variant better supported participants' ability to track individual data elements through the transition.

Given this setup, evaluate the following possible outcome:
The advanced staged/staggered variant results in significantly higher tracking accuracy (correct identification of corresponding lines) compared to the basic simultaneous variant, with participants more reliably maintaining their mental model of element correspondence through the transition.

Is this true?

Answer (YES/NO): NO